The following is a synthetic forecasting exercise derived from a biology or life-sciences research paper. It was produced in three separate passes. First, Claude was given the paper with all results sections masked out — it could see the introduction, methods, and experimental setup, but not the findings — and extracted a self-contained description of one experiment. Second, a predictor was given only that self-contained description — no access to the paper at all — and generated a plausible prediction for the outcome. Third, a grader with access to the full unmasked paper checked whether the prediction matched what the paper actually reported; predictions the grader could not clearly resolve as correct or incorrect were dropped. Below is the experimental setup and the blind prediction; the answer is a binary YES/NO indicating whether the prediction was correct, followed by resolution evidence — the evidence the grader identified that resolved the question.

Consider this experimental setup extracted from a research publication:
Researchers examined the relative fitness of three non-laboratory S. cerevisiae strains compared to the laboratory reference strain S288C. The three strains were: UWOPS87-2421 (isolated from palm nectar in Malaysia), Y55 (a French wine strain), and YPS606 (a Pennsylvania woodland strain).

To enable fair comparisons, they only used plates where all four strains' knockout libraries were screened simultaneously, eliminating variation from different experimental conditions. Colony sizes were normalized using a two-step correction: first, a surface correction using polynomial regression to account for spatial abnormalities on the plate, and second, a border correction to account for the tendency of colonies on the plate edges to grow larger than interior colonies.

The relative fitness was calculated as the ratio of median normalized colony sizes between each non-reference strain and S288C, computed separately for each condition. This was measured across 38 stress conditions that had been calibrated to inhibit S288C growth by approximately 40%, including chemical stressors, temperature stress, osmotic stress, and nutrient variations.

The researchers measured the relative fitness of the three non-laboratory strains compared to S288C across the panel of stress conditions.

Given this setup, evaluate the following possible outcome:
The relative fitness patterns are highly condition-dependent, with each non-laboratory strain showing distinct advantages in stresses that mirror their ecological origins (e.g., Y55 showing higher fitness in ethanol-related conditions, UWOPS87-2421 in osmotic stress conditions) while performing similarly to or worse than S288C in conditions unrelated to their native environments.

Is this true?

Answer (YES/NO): NO